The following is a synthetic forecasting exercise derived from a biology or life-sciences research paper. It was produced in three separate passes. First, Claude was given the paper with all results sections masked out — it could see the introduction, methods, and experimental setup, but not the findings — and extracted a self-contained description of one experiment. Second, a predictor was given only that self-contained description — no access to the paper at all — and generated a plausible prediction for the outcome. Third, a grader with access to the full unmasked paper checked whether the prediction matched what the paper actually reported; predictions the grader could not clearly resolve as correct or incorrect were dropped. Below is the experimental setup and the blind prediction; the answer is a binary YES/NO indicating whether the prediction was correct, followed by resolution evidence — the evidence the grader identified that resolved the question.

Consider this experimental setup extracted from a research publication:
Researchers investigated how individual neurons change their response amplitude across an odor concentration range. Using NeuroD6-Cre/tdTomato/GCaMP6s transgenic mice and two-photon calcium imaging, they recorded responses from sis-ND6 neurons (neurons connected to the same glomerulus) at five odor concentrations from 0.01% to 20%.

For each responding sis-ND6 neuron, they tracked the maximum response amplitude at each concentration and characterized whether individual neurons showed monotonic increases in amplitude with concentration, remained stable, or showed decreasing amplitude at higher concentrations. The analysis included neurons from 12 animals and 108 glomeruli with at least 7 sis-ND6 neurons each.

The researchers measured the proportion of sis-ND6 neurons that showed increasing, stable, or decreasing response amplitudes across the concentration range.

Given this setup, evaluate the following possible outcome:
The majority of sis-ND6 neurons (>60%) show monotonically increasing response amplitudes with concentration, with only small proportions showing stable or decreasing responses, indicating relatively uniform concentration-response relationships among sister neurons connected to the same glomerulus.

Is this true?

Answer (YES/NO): NO